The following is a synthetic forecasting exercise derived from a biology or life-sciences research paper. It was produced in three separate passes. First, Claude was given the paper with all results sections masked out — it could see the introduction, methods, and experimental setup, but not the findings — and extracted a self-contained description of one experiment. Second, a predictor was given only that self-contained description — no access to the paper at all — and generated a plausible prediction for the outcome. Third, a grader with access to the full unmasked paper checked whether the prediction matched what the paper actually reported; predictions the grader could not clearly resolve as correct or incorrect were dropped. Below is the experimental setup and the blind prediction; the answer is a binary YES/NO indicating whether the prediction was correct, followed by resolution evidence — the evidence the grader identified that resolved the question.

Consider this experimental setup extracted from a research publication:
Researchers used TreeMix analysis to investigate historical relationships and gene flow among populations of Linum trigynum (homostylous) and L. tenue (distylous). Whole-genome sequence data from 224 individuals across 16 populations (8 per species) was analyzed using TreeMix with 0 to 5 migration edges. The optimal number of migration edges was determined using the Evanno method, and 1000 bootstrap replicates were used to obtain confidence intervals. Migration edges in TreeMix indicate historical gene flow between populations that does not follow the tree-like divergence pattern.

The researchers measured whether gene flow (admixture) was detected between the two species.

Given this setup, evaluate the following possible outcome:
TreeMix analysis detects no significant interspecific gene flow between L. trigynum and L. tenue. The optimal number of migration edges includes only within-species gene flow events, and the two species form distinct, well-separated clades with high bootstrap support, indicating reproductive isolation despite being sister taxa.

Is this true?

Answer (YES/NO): YES